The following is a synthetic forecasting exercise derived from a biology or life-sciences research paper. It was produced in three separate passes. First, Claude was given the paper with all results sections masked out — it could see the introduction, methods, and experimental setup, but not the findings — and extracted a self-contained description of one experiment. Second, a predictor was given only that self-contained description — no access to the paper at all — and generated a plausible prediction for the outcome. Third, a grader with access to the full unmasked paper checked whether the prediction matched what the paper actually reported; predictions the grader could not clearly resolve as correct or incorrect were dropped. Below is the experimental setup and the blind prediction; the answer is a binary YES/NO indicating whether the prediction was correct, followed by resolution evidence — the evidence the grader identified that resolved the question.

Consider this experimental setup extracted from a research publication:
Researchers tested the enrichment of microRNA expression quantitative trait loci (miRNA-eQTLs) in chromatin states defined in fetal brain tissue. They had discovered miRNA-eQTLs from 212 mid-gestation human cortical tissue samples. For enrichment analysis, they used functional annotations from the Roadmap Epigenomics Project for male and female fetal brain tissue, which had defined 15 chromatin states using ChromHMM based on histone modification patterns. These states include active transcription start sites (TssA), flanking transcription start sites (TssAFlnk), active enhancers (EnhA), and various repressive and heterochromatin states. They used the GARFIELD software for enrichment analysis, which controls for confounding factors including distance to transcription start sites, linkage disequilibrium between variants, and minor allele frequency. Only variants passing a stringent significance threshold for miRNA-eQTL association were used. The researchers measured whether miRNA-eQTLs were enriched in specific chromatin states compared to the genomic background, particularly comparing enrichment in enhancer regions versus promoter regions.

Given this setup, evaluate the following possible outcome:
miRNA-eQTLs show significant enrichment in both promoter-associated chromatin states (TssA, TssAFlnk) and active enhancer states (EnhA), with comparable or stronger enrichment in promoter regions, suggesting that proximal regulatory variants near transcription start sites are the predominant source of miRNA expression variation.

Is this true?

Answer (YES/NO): NO